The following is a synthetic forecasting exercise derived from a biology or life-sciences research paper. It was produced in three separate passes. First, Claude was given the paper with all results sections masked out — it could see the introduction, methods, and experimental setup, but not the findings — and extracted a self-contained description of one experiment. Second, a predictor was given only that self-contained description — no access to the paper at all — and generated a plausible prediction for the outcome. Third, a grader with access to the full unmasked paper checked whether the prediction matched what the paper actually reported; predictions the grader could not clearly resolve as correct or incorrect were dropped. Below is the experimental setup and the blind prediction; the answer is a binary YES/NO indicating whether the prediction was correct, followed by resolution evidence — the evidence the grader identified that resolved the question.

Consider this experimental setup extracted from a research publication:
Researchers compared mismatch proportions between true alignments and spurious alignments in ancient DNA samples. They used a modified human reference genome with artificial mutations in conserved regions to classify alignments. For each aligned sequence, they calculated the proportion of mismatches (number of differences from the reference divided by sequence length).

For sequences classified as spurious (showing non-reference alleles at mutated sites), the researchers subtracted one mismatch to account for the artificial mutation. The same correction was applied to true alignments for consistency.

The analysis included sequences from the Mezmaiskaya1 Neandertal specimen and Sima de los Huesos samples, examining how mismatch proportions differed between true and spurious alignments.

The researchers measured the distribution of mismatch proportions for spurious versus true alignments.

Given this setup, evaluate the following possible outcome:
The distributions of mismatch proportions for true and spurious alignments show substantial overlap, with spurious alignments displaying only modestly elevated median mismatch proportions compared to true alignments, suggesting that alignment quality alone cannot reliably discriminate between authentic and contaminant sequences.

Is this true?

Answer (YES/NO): NO